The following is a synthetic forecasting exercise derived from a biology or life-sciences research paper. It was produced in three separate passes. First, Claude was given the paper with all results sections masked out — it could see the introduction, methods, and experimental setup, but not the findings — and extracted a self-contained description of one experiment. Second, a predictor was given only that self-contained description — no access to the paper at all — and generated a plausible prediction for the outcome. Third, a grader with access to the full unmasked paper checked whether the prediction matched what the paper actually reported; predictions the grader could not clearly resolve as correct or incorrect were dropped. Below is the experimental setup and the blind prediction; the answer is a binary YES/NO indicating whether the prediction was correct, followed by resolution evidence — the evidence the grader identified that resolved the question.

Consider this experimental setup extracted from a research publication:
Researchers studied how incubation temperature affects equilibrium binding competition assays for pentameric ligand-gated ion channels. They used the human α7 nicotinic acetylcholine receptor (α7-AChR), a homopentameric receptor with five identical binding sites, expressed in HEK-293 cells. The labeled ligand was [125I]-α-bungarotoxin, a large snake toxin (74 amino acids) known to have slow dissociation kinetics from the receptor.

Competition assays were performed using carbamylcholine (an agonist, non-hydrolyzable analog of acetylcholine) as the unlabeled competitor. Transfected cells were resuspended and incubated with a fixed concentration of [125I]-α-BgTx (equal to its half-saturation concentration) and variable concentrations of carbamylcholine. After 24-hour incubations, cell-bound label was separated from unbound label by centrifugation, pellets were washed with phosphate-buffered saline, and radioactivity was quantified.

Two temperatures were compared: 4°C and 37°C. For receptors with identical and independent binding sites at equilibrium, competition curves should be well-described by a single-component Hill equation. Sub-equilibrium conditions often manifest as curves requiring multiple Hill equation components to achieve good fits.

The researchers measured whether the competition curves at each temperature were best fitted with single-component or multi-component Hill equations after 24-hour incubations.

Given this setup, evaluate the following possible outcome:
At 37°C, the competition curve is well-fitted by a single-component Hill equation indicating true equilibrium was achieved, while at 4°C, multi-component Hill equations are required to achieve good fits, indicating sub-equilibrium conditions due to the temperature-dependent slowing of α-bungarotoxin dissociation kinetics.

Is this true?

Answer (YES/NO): YES